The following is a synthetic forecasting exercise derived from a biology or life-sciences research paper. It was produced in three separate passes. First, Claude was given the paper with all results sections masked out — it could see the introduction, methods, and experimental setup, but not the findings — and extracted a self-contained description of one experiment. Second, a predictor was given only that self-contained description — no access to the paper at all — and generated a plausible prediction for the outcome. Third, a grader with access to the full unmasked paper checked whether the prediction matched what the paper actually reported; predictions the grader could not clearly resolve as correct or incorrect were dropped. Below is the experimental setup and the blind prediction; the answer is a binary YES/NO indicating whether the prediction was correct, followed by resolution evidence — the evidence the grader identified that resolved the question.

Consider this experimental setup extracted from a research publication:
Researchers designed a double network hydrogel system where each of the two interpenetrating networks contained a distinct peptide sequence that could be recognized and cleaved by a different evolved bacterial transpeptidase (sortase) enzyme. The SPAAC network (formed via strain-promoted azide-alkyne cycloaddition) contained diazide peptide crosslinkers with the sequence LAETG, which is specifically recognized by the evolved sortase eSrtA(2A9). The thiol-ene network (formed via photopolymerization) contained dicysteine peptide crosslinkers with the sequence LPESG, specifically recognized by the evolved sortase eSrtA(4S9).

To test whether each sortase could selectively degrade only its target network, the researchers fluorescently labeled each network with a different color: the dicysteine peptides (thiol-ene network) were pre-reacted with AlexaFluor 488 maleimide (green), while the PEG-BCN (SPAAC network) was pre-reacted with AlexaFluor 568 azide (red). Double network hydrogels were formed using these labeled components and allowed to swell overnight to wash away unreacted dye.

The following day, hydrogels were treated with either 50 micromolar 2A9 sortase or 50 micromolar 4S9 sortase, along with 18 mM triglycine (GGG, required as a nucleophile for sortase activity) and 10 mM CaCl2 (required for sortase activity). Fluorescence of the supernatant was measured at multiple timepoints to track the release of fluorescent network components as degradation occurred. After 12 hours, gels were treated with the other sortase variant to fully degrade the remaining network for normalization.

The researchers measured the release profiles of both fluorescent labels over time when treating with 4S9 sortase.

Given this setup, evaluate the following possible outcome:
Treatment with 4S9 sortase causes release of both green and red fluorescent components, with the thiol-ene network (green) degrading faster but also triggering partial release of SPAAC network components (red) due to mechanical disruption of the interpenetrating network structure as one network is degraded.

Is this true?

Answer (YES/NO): NO